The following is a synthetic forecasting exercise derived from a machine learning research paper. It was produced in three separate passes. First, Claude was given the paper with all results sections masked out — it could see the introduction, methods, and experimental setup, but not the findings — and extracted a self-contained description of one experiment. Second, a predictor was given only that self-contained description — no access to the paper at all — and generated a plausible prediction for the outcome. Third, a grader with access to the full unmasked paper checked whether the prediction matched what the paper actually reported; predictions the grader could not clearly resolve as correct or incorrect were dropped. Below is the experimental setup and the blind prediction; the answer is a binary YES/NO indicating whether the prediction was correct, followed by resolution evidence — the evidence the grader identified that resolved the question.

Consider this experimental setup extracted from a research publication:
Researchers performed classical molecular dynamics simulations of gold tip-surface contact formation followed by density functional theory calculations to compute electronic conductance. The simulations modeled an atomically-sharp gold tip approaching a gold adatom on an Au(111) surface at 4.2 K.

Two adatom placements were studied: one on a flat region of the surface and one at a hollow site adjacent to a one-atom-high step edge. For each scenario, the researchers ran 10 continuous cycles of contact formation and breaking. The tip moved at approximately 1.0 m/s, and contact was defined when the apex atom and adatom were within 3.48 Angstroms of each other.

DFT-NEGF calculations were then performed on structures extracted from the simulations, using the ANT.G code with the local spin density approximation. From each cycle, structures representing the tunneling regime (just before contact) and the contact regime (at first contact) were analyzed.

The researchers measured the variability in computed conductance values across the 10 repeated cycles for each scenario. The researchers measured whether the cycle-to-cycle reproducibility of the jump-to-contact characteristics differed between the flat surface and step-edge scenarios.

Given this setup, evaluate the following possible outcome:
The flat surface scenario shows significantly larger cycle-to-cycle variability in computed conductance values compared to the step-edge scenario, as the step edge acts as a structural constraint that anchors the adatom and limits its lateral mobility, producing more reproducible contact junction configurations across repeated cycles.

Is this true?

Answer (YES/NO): NO